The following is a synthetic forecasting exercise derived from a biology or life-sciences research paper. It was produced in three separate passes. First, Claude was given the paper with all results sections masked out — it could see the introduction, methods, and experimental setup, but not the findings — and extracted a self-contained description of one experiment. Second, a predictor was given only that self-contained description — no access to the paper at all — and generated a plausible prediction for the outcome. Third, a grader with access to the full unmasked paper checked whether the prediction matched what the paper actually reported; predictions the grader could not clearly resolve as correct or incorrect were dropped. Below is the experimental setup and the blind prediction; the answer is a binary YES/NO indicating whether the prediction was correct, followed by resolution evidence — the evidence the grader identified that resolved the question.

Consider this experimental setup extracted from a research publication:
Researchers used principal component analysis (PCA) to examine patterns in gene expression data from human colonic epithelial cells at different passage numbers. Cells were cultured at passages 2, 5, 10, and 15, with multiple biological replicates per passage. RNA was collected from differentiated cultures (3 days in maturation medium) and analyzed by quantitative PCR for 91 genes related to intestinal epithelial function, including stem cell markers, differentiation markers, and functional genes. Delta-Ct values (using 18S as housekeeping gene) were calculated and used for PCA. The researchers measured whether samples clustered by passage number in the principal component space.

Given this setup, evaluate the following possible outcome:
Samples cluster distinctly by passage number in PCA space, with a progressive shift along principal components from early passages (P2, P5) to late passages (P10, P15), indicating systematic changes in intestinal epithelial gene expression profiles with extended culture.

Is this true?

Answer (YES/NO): NO